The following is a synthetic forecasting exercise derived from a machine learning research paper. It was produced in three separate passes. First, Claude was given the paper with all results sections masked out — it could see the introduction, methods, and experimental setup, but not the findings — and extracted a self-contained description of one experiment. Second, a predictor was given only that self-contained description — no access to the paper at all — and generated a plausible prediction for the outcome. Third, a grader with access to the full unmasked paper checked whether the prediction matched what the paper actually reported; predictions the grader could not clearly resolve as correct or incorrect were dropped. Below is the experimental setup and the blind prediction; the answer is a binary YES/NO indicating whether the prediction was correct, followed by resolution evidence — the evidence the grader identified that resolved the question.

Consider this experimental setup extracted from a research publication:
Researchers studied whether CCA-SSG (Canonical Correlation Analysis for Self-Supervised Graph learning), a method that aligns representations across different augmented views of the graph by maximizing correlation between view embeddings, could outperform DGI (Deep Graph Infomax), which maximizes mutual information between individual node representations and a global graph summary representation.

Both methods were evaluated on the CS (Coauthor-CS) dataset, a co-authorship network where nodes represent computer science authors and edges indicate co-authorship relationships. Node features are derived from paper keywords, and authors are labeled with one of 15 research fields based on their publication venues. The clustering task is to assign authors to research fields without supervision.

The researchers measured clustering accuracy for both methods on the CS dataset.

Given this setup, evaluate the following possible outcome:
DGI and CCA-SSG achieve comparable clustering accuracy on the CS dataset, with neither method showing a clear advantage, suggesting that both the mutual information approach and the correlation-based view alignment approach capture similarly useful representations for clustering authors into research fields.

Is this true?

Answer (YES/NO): NO